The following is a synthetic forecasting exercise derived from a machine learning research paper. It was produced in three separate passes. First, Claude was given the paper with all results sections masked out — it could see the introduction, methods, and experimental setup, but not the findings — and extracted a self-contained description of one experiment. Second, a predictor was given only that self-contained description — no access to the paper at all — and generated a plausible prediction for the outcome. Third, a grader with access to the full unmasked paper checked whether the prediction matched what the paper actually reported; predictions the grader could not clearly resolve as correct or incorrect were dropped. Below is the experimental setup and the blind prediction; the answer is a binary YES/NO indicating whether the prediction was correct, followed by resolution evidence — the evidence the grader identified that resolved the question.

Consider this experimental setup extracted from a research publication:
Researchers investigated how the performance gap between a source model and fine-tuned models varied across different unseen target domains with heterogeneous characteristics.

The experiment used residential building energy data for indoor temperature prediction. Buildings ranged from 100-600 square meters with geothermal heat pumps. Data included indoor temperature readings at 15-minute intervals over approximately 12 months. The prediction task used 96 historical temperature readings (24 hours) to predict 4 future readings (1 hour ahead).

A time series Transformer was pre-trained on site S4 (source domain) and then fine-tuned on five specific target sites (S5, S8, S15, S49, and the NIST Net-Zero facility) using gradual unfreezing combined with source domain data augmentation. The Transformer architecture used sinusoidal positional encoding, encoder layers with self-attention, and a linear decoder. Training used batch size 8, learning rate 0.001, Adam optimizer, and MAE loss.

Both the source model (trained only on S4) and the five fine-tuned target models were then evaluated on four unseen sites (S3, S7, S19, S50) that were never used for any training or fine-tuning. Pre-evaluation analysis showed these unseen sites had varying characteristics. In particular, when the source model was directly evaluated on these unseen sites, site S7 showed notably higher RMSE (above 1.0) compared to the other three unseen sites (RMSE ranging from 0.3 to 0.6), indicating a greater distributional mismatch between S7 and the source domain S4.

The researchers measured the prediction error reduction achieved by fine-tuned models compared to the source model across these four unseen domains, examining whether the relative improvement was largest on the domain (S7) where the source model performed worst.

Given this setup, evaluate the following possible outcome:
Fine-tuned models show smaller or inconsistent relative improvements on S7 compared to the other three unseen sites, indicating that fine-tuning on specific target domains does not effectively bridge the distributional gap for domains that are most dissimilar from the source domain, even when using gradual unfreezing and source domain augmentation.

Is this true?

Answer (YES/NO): NO